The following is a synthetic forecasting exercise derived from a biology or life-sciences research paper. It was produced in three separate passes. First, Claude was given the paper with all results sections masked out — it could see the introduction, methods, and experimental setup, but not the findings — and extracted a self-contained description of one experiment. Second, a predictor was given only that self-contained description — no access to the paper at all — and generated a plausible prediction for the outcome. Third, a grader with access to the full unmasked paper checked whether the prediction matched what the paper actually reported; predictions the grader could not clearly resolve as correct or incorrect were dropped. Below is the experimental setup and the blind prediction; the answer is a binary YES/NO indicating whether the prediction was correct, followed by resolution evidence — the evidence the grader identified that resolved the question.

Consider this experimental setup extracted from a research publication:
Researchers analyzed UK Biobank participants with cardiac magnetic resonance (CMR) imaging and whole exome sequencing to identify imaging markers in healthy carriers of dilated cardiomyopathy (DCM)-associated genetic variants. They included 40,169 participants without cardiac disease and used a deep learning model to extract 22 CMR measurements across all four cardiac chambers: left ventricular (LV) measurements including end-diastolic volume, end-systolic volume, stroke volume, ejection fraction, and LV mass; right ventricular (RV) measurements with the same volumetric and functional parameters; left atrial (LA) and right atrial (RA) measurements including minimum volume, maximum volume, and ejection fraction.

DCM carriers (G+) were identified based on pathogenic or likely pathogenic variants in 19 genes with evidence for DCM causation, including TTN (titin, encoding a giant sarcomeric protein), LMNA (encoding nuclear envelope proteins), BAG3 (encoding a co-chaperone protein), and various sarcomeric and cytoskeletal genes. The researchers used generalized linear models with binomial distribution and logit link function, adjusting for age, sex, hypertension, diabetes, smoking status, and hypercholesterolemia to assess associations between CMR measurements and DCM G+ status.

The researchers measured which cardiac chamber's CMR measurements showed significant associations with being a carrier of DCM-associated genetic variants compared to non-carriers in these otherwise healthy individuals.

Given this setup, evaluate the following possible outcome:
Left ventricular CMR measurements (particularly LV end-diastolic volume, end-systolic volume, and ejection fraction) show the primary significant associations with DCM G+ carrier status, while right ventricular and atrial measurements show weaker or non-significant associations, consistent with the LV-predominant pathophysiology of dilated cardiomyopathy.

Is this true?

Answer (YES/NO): NO